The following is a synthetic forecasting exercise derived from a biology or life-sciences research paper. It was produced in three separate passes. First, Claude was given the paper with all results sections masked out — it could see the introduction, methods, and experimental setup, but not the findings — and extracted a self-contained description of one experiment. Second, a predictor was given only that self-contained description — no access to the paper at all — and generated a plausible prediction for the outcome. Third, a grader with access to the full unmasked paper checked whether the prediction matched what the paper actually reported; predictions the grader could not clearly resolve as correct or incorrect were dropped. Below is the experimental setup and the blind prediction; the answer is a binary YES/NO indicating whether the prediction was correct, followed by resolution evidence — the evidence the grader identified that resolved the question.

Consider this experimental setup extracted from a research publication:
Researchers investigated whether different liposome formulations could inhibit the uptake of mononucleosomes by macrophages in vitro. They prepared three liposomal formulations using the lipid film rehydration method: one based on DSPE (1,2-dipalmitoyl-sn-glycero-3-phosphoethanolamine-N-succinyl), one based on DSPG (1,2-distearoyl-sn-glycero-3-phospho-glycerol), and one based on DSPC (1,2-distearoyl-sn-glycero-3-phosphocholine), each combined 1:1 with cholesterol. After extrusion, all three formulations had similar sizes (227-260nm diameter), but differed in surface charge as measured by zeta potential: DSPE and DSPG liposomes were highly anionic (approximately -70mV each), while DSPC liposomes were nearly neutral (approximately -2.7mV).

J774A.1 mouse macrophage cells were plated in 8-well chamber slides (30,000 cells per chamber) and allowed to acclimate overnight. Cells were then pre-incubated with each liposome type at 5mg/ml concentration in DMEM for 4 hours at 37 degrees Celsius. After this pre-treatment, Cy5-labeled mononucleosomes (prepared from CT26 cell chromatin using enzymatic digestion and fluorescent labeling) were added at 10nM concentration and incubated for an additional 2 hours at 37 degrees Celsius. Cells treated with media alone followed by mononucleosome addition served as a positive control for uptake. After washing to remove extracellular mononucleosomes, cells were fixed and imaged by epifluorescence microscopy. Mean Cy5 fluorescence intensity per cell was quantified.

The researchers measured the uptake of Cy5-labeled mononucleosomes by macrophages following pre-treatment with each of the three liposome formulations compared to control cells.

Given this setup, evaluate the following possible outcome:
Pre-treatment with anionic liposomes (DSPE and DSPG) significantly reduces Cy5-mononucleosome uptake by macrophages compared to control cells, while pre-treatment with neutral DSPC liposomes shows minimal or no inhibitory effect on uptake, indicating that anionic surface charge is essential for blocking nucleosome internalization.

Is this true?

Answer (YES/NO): YES